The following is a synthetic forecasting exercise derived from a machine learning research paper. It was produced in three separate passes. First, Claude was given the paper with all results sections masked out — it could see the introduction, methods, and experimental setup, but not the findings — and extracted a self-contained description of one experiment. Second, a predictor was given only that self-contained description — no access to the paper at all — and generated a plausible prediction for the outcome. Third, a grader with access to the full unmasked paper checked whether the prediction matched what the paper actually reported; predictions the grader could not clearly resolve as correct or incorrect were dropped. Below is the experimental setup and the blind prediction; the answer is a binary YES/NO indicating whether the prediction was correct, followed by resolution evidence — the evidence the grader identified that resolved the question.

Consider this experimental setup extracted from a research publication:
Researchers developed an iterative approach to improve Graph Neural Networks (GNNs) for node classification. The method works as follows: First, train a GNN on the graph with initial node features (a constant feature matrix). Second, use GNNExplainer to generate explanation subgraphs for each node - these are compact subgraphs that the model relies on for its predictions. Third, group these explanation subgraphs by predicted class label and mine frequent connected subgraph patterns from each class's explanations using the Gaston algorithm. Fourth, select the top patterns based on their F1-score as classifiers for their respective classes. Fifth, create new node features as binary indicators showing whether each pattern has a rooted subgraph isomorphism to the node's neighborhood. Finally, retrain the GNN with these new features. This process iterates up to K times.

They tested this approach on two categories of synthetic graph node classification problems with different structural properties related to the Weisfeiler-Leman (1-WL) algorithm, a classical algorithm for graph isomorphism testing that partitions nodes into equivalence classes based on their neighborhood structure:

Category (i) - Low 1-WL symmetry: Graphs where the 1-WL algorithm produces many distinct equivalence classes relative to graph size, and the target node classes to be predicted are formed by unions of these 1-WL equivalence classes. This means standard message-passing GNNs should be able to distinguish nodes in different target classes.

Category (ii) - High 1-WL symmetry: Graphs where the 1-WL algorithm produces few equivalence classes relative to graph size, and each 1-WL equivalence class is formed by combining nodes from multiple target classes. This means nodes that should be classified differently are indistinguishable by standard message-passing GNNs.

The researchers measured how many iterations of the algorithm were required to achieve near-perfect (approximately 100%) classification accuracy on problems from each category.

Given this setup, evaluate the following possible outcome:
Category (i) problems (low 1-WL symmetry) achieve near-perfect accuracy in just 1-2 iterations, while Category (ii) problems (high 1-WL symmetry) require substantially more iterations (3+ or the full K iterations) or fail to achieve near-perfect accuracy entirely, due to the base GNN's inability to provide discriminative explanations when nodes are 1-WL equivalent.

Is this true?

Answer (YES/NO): YES